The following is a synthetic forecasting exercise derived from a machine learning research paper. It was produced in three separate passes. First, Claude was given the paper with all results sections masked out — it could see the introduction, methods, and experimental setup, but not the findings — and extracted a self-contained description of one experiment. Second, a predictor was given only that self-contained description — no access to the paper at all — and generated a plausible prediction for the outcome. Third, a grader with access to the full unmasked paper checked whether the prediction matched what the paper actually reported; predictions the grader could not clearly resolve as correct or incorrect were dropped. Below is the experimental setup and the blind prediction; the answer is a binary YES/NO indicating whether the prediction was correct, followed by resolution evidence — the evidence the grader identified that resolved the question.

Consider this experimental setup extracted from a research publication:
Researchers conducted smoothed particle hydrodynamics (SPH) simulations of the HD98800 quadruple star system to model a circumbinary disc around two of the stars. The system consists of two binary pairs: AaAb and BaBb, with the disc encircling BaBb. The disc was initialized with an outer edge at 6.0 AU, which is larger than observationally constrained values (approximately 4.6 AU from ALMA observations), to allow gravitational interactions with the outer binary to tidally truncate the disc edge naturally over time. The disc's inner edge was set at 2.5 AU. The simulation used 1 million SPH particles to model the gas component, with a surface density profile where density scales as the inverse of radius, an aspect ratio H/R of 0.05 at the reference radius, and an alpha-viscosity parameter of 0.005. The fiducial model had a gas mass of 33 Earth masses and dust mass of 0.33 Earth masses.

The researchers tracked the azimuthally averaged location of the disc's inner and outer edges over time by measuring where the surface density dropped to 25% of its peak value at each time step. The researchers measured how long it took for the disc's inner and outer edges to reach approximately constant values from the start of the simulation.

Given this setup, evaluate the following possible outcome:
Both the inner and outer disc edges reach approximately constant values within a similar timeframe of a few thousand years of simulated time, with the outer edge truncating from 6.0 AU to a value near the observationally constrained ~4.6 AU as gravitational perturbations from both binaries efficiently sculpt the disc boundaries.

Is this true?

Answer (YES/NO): NO